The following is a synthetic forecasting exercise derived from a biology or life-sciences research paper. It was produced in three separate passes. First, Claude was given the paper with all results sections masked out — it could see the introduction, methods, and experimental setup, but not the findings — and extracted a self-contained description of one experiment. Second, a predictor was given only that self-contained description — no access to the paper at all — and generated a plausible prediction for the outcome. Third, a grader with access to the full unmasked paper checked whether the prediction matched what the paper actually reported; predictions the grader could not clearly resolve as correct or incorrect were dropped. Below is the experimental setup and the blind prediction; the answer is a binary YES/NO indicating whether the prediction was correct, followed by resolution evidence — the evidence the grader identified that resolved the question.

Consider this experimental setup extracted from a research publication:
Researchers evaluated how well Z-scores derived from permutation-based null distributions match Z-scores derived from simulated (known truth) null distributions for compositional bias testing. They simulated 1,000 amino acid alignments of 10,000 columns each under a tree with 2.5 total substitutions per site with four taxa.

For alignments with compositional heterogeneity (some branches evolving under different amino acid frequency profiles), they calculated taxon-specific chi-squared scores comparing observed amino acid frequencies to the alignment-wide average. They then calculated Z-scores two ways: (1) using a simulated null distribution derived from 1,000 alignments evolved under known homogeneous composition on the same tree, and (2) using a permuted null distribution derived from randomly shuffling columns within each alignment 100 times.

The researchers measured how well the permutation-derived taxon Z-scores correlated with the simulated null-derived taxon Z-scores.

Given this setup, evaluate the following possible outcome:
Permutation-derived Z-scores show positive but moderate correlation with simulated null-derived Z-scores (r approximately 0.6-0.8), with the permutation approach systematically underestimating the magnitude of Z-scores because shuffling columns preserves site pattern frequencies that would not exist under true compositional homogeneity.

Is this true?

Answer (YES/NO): NO